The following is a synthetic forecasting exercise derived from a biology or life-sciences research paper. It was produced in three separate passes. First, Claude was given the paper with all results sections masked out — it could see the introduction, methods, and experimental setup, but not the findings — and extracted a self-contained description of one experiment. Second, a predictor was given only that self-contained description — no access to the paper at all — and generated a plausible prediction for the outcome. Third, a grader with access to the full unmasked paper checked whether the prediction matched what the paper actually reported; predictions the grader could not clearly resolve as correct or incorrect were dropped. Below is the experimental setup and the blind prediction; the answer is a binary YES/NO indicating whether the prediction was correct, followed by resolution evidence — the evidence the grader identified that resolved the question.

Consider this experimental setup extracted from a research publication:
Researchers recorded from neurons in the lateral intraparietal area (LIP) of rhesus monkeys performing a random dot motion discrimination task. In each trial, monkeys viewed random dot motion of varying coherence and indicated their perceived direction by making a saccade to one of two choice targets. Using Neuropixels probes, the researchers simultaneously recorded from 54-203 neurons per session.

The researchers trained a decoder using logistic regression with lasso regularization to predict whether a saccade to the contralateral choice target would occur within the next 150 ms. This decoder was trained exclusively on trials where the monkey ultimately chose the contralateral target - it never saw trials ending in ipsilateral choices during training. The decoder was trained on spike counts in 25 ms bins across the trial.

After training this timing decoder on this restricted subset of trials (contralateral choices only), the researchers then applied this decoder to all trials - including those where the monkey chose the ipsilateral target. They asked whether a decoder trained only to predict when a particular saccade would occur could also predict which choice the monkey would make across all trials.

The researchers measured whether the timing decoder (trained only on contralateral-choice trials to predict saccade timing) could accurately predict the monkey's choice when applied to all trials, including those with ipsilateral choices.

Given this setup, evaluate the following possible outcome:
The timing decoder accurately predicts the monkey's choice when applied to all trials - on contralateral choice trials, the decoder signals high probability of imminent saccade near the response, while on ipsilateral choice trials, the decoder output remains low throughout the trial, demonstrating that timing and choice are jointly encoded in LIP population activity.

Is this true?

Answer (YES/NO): YES